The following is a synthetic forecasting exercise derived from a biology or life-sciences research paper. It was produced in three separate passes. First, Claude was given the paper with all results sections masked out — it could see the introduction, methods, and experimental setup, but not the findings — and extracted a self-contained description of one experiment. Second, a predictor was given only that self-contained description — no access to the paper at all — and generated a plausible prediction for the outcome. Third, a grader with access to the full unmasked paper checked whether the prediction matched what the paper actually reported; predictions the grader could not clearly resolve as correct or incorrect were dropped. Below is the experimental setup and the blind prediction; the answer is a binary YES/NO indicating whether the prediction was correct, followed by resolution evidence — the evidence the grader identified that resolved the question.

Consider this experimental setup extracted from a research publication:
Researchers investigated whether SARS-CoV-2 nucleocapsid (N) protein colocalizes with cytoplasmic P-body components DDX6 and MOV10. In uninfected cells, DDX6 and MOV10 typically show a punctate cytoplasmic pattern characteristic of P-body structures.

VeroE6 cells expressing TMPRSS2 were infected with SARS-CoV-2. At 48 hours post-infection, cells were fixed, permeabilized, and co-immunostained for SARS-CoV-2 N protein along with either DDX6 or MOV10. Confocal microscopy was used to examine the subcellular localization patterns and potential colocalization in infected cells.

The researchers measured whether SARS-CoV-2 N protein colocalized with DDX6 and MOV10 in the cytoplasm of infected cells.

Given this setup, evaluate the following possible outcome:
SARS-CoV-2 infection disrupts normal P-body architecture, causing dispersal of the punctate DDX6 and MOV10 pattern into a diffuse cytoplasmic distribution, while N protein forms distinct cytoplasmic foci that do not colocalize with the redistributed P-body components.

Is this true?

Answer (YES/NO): NO